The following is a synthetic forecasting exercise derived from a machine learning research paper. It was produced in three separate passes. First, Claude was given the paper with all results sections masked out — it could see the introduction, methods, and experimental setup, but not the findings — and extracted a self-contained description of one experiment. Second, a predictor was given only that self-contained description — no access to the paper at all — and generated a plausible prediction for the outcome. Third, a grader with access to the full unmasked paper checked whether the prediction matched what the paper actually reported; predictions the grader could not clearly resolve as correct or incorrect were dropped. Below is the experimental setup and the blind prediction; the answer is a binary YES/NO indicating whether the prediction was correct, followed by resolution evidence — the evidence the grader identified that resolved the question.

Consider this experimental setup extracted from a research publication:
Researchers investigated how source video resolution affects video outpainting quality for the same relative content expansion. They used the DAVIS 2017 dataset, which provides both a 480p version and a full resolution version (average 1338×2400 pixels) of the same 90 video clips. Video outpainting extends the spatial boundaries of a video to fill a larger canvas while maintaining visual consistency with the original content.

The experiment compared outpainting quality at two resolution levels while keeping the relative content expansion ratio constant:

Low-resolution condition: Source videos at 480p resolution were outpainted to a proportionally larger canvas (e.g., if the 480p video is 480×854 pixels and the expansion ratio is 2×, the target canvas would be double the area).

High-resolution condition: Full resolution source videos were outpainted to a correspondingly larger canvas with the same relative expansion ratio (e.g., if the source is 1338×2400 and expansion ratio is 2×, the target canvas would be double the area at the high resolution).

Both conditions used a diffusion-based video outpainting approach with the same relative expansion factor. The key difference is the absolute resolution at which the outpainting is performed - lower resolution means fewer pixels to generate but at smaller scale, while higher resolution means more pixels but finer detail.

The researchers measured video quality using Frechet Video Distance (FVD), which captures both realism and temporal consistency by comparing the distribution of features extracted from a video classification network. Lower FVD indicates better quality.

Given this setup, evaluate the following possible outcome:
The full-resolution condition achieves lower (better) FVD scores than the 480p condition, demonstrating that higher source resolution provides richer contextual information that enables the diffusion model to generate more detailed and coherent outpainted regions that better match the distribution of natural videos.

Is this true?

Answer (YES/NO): YES